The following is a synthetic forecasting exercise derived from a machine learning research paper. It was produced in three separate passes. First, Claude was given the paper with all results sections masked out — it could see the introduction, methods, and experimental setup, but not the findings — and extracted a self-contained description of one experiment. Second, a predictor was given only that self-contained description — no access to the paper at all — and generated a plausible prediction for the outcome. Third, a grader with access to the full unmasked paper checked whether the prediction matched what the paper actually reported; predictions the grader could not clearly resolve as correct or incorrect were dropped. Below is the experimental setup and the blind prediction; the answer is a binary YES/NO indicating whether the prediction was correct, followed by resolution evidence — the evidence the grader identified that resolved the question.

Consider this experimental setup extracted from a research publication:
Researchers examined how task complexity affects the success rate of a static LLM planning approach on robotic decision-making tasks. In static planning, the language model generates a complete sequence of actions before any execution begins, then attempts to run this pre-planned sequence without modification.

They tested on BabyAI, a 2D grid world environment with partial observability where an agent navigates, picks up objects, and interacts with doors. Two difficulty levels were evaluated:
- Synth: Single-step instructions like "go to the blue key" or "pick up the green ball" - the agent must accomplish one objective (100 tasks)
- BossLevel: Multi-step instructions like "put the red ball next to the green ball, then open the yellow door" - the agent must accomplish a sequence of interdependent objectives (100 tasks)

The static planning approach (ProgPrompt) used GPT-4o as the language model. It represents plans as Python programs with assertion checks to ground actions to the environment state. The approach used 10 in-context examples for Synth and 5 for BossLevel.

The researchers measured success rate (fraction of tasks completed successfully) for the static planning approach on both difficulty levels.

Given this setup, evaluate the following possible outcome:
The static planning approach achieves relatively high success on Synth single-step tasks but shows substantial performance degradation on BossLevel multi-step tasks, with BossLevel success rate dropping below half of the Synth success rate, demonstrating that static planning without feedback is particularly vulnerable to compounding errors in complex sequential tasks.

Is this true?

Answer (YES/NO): NO